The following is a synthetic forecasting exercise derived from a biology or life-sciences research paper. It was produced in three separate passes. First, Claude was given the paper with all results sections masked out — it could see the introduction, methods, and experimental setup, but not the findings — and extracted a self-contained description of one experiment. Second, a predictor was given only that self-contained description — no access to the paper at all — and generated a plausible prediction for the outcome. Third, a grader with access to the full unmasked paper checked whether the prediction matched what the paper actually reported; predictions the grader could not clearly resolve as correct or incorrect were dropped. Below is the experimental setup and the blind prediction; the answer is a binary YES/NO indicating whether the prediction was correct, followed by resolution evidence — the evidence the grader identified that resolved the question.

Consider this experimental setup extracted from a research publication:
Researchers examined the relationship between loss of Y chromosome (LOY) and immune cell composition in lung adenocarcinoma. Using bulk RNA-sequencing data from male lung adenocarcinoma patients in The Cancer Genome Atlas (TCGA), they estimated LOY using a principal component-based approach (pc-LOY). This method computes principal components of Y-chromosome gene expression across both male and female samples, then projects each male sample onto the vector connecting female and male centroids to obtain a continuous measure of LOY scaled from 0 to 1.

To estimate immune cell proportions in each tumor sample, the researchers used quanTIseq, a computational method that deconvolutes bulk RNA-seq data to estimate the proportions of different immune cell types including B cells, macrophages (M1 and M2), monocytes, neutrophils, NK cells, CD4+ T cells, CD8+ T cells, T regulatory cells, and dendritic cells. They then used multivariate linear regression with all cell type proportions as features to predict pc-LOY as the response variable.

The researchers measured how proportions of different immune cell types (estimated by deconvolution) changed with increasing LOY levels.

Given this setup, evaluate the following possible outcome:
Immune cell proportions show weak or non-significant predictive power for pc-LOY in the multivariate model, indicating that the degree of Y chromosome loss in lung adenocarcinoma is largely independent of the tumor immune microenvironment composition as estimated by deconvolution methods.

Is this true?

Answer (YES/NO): NO